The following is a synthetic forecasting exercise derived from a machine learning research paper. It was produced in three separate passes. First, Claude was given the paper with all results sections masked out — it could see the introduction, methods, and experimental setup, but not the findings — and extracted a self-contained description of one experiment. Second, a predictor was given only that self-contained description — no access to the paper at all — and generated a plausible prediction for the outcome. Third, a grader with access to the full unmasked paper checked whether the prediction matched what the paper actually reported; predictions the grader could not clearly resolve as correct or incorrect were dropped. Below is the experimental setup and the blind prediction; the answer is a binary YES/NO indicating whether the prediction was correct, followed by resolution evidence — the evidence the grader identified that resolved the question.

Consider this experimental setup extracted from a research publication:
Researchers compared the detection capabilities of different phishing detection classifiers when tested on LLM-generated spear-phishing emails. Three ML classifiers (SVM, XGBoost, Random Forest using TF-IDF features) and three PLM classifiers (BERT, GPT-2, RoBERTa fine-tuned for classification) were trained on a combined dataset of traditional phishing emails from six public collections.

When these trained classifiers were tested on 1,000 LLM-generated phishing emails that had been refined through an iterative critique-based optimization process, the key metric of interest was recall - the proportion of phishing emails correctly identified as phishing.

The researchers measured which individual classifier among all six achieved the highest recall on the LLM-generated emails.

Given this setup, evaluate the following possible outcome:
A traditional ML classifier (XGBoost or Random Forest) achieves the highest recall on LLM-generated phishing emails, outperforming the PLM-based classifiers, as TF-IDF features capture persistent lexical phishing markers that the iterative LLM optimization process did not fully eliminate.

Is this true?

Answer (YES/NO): YES